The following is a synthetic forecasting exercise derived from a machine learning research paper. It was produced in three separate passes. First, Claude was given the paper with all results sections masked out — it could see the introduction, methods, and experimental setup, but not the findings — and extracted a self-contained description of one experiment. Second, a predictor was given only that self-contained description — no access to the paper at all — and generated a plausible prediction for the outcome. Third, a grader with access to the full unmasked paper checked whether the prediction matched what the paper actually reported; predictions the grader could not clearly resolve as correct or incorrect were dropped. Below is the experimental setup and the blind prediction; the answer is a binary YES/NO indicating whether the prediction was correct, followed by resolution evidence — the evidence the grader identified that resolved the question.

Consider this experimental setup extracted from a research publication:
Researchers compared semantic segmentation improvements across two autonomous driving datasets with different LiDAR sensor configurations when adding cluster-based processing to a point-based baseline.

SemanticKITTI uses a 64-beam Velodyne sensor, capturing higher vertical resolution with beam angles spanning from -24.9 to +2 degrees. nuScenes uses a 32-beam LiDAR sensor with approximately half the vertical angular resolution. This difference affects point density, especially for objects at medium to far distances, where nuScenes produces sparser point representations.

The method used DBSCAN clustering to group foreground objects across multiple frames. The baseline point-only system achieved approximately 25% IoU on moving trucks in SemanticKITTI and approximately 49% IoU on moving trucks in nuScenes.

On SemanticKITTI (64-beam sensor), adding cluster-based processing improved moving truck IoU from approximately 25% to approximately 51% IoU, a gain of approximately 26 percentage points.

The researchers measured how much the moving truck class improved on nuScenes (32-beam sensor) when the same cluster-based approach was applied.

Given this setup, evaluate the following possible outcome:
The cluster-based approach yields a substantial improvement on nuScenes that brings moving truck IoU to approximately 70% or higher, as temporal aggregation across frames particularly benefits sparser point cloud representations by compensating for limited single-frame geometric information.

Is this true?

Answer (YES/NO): NO